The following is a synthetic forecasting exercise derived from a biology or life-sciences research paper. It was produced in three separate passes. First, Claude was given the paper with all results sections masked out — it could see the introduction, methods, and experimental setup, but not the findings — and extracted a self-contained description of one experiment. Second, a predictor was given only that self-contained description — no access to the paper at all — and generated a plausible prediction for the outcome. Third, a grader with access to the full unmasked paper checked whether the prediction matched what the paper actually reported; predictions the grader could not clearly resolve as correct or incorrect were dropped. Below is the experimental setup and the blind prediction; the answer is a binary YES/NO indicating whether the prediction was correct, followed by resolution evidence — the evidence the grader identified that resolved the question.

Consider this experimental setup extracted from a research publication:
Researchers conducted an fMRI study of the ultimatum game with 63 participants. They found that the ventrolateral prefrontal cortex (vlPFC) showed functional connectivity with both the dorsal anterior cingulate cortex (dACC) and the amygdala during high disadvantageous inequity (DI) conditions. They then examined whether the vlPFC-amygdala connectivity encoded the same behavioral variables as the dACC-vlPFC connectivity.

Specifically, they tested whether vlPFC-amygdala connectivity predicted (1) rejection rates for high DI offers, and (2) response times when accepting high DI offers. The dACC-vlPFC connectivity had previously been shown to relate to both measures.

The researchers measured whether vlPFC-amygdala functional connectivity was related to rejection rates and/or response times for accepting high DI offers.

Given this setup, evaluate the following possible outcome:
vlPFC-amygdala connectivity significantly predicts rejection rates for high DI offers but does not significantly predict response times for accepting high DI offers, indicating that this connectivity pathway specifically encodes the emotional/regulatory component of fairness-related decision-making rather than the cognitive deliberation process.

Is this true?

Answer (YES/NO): NO